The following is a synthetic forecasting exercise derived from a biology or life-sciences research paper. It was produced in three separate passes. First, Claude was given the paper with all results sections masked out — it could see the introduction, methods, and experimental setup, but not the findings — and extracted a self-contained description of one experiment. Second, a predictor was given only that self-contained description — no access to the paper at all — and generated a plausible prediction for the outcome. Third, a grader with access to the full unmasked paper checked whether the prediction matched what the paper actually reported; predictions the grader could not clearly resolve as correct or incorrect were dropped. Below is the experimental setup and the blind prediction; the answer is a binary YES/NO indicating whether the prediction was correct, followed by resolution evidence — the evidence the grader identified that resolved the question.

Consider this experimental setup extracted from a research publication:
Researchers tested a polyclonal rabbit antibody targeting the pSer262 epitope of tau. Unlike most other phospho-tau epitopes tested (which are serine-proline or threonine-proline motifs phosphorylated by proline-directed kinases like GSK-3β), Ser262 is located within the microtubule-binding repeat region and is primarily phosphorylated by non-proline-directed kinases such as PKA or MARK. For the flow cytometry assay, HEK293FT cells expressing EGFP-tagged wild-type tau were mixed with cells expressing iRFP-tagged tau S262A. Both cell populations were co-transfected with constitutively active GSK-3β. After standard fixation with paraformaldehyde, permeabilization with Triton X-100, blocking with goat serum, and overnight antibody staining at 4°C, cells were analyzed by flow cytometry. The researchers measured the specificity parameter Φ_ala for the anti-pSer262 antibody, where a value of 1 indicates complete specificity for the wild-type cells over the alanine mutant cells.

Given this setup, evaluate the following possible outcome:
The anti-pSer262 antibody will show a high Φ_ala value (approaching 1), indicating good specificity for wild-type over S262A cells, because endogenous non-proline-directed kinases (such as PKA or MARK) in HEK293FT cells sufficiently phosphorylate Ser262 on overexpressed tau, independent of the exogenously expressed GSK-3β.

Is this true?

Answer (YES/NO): NO